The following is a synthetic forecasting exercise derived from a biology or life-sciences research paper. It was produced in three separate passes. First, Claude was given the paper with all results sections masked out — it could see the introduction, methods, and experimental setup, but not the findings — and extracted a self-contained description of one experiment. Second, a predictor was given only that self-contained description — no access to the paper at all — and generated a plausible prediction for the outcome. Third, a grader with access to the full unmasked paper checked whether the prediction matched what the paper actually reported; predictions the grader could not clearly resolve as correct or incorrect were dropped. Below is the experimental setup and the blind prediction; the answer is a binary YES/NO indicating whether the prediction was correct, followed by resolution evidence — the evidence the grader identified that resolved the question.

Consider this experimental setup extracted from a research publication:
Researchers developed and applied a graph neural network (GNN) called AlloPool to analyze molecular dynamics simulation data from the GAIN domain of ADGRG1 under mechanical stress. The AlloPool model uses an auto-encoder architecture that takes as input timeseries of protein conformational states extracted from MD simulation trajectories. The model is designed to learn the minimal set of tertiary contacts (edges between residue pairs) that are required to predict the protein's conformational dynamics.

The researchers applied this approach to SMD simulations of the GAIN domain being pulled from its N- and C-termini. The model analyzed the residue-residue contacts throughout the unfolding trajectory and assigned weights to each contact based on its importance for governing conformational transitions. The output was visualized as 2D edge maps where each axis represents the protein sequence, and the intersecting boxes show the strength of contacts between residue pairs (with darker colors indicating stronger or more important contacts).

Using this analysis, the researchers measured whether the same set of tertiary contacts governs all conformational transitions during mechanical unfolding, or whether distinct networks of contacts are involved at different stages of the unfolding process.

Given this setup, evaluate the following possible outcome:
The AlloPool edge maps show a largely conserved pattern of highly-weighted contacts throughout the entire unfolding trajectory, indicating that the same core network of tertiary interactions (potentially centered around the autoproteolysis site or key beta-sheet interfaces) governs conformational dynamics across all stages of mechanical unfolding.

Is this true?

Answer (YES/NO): NO